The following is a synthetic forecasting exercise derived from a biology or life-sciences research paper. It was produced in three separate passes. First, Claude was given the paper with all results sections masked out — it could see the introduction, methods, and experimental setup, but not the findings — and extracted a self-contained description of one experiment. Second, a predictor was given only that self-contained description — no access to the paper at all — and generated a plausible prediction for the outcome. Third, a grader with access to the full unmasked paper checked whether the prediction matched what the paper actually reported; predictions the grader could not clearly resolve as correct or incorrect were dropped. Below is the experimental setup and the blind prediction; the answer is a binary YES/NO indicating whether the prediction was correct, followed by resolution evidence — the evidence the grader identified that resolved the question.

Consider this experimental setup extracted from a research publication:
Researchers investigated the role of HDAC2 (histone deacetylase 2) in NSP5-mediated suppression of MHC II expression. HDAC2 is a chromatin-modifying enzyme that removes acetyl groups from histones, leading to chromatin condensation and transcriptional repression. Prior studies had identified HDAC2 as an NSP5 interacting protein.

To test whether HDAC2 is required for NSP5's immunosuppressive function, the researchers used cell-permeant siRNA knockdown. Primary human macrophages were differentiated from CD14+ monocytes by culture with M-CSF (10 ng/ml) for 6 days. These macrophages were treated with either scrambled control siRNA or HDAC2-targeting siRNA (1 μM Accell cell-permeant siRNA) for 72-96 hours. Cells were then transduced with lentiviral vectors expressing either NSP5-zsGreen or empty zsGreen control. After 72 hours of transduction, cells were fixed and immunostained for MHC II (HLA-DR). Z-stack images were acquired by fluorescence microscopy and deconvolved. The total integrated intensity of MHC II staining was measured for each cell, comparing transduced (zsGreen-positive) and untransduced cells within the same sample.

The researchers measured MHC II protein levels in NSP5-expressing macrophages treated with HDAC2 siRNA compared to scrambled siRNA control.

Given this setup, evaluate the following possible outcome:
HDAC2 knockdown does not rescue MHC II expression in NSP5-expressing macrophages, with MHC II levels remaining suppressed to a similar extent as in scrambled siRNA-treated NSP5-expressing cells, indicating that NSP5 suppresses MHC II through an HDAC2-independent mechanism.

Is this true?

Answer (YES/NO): NO